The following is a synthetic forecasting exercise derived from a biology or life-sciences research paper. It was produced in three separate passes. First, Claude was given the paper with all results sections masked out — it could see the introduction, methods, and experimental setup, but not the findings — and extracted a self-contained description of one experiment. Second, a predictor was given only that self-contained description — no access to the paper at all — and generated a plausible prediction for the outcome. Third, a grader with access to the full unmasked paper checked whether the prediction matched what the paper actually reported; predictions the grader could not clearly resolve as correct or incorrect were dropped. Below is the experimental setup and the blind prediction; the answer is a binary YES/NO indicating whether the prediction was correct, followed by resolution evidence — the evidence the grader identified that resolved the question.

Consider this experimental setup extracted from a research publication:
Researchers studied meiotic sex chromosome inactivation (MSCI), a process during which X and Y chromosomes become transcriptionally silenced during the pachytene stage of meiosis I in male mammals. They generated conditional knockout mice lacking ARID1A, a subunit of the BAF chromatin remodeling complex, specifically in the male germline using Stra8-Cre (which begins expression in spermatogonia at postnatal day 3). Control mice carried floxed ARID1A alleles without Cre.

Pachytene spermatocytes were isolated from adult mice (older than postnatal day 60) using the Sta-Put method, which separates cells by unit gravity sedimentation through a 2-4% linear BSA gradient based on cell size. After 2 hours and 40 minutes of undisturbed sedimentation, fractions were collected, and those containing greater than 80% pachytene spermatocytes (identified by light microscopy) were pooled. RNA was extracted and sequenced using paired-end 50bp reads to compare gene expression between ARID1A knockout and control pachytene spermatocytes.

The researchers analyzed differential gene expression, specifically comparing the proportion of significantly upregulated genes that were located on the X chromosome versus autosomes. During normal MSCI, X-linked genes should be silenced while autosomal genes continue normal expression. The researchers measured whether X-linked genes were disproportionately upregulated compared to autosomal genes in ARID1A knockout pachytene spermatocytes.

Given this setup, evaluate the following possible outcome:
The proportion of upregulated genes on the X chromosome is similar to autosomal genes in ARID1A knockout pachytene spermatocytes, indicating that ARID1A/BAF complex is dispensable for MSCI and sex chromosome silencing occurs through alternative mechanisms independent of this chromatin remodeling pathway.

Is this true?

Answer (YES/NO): NO